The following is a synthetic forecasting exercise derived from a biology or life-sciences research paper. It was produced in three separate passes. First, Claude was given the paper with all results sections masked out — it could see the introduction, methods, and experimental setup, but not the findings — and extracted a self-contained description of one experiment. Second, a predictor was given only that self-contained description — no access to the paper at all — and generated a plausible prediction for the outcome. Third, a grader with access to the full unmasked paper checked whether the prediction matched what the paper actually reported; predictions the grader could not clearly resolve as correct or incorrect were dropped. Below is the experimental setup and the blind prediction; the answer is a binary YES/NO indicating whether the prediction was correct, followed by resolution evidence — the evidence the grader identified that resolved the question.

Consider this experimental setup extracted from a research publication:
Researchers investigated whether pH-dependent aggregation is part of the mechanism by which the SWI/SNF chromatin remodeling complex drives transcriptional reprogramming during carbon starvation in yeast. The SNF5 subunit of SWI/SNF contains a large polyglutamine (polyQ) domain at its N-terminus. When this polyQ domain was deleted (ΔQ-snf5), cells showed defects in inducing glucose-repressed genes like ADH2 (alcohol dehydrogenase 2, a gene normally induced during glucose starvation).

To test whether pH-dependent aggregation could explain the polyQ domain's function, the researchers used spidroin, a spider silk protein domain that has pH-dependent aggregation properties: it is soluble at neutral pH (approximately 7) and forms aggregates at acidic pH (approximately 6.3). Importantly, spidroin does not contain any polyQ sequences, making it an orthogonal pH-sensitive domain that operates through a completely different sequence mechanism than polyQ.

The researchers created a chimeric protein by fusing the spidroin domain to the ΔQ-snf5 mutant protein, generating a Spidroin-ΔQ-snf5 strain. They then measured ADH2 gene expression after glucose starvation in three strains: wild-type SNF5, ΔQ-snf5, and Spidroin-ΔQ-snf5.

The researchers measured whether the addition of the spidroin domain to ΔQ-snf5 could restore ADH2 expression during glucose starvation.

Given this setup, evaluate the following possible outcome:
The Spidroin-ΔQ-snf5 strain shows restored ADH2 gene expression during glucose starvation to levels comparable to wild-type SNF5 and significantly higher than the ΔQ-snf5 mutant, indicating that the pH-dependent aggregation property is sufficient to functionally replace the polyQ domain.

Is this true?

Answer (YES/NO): NO